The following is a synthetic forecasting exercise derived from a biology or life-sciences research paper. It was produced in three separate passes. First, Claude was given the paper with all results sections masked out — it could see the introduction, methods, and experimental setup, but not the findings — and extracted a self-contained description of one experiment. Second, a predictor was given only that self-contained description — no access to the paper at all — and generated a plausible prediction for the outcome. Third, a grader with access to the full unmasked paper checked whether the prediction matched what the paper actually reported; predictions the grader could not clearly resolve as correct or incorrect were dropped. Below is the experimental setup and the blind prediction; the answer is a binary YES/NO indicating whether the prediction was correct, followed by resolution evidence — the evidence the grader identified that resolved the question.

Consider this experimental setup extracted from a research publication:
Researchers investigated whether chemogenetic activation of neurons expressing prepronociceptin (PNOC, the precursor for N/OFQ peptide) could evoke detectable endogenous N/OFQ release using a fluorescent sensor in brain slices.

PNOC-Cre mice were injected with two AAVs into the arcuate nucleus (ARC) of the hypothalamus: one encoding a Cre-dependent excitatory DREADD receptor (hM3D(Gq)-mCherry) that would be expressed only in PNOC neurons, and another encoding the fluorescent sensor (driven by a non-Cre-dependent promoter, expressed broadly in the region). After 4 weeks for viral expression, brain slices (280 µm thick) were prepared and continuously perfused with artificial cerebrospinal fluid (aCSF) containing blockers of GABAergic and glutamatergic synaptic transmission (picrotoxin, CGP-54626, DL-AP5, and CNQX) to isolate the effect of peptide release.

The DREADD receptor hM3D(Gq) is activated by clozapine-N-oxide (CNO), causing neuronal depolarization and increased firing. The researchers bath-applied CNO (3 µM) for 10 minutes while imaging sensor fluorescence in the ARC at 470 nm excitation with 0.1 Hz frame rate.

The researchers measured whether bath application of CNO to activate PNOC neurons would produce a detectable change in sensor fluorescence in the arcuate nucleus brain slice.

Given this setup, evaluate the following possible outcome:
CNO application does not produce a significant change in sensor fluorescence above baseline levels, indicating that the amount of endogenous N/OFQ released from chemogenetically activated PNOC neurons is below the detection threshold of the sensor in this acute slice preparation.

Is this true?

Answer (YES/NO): NO